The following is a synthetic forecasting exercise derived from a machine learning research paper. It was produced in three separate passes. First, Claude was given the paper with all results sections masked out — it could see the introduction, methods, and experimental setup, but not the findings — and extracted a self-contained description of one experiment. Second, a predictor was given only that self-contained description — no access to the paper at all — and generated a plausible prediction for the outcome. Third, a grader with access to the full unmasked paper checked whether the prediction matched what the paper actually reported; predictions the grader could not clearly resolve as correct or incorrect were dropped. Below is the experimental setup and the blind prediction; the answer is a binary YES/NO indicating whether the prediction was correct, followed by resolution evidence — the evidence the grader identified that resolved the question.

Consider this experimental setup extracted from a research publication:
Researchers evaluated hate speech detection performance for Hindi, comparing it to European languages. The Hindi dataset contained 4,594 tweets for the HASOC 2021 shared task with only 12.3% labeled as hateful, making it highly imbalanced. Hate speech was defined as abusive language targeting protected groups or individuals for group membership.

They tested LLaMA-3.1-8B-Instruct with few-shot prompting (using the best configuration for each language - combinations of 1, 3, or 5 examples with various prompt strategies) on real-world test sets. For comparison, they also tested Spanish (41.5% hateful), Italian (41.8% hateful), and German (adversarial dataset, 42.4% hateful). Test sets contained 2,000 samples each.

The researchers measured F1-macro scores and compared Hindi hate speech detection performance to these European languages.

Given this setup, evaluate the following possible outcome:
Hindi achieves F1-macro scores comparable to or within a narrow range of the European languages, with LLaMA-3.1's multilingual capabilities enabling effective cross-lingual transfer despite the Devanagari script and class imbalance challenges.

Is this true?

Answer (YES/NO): NO